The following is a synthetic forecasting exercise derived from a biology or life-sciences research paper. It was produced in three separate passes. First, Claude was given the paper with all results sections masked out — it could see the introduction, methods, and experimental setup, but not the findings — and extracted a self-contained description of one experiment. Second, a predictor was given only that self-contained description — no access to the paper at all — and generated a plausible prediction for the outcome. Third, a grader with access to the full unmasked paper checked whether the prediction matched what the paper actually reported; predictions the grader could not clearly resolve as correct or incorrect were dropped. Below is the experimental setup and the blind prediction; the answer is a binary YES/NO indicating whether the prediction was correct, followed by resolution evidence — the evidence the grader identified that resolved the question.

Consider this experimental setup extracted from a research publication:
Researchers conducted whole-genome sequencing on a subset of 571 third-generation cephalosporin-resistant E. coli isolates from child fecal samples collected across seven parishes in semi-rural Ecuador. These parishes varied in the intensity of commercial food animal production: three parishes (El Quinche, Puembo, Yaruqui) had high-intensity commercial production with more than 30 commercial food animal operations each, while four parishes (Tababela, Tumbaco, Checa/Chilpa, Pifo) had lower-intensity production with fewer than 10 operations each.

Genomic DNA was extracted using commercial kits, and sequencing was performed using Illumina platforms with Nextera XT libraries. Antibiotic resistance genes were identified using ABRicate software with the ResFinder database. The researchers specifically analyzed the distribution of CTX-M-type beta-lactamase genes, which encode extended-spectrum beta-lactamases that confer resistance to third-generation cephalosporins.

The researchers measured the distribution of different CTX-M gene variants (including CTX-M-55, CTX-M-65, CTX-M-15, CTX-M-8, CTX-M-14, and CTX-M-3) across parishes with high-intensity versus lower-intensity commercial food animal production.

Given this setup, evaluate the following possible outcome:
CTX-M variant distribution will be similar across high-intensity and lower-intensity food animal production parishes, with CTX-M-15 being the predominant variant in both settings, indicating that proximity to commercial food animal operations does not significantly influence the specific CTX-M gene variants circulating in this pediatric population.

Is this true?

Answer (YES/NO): NO